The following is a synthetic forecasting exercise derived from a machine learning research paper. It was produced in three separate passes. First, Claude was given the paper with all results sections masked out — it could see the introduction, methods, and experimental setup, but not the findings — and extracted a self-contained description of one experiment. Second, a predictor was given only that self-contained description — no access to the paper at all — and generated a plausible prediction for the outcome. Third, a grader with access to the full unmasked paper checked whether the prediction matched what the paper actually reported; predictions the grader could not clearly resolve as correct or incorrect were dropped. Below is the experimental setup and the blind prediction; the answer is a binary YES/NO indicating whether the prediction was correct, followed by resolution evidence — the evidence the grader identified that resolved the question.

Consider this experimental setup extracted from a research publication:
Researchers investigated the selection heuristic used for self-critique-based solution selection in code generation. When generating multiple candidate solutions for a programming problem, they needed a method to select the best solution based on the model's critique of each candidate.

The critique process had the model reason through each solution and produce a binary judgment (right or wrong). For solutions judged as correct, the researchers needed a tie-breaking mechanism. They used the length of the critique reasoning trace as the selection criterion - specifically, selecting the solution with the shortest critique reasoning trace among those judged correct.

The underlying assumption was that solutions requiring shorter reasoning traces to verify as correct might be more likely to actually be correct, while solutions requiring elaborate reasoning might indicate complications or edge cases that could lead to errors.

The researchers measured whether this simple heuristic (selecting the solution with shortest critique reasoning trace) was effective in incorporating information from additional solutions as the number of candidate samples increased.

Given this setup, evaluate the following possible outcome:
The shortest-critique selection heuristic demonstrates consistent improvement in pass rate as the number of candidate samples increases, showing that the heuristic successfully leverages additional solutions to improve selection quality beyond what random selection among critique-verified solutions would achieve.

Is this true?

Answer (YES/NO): NO